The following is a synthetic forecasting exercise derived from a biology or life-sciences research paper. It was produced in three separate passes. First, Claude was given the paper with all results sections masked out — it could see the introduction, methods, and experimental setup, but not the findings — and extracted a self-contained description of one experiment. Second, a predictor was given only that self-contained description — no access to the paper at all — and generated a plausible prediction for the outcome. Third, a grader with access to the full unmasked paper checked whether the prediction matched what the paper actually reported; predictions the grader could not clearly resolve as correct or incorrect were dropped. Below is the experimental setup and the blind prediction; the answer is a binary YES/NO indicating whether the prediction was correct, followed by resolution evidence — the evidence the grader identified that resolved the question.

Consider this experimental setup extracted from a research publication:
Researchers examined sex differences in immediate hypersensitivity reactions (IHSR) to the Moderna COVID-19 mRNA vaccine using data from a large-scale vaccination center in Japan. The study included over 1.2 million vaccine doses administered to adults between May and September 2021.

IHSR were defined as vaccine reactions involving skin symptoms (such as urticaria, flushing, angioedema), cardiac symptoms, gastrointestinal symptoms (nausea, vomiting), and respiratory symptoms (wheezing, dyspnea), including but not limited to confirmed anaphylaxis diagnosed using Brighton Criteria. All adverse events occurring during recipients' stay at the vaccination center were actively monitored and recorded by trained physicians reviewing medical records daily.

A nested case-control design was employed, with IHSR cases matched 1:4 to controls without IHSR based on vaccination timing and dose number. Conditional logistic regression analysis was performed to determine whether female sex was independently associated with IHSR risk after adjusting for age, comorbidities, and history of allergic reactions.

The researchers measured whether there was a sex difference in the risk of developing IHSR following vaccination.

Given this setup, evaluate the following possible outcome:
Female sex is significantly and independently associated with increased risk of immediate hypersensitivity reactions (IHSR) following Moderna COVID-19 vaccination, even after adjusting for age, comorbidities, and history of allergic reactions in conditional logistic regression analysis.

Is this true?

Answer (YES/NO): YES